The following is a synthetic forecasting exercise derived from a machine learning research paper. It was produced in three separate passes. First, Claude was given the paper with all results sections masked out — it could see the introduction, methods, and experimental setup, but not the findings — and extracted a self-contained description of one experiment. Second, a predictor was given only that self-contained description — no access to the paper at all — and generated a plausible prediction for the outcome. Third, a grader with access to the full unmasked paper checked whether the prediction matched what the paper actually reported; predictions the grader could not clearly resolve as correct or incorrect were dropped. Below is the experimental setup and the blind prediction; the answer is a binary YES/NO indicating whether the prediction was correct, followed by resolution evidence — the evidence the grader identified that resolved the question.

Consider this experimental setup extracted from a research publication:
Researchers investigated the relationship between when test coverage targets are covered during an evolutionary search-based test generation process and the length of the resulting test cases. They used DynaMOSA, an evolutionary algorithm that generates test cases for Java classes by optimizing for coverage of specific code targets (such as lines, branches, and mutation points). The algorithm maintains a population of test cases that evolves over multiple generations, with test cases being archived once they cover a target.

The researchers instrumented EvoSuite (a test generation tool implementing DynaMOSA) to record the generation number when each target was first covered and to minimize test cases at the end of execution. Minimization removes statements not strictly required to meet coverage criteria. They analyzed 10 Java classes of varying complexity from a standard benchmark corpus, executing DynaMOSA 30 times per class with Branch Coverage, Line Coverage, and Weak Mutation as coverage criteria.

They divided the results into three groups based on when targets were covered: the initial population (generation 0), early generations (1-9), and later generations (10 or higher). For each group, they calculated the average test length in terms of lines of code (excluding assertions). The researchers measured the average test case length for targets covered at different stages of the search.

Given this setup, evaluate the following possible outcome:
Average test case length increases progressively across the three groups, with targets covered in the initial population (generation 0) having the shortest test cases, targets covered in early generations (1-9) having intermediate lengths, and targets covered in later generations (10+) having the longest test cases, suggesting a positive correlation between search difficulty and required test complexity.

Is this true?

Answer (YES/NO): NO